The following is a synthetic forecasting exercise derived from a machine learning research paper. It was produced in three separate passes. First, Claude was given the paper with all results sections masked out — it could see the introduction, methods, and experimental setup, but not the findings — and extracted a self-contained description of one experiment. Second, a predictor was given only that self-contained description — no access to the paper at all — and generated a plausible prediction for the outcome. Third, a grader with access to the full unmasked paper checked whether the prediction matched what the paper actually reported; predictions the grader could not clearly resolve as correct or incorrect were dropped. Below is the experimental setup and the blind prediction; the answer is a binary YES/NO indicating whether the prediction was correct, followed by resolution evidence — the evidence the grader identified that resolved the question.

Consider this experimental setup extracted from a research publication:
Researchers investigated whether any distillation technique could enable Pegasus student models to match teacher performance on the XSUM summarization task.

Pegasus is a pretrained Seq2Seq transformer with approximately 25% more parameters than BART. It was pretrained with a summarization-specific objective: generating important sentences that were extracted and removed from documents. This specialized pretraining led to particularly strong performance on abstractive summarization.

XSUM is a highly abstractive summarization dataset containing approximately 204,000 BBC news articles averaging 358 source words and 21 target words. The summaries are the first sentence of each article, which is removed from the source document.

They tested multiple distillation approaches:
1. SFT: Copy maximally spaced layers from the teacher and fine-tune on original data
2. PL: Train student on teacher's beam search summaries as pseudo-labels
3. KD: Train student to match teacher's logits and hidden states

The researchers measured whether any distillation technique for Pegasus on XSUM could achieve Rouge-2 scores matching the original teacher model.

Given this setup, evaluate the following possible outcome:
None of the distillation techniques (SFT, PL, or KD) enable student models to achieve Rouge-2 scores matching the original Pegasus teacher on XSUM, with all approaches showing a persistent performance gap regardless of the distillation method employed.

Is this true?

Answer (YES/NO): YES